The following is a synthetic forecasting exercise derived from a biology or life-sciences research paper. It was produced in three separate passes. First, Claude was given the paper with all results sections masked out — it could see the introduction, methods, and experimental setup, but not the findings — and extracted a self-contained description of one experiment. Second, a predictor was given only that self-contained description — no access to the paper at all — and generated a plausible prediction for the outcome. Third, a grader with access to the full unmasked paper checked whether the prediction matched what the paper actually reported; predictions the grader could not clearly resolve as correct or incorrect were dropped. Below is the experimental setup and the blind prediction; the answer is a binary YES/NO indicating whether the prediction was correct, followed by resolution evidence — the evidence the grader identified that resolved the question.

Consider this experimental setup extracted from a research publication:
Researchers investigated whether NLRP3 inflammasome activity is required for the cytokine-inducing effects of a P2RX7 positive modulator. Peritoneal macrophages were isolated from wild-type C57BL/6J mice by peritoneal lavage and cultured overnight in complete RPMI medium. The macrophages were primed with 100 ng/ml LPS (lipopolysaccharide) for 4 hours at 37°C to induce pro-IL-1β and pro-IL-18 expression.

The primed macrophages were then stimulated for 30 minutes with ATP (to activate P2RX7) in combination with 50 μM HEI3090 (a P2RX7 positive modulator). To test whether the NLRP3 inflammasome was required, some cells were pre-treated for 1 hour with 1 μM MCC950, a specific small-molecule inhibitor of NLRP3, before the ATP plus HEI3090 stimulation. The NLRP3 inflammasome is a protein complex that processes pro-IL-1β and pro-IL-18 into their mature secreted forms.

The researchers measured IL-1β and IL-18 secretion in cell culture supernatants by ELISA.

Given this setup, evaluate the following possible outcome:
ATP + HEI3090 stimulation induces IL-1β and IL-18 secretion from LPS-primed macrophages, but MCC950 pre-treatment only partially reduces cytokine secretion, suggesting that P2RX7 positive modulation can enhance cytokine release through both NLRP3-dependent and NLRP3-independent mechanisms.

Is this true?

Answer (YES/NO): NO